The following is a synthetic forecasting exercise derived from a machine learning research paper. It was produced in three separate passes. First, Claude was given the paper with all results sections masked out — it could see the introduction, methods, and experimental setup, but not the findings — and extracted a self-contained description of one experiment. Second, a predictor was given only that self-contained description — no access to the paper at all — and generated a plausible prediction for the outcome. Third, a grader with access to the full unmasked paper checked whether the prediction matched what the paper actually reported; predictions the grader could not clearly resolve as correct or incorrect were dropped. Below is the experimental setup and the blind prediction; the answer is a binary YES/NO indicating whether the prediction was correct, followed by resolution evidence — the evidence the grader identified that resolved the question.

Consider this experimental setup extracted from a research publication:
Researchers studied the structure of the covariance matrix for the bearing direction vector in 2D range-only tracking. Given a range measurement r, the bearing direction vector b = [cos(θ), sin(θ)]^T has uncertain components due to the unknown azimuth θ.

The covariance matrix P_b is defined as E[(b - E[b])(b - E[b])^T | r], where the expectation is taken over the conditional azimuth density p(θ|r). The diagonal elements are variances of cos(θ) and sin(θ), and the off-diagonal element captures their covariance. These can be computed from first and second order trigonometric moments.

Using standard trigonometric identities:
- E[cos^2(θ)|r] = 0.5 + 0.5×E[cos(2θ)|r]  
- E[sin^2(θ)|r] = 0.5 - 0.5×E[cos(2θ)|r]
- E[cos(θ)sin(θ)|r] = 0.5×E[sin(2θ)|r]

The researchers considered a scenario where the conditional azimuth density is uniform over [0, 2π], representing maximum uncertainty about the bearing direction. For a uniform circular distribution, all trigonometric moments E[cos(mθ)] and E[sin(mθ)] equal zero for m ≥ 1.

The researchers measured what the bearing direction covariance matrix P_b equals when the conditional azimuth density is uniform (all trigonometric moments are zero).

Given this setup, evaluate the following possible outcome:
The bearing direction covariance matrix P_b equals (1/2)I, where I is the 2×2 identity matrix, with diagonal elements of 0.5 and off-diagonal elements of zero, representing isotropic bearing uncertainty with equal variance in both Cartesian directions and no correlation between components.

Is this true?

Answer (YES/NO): YES